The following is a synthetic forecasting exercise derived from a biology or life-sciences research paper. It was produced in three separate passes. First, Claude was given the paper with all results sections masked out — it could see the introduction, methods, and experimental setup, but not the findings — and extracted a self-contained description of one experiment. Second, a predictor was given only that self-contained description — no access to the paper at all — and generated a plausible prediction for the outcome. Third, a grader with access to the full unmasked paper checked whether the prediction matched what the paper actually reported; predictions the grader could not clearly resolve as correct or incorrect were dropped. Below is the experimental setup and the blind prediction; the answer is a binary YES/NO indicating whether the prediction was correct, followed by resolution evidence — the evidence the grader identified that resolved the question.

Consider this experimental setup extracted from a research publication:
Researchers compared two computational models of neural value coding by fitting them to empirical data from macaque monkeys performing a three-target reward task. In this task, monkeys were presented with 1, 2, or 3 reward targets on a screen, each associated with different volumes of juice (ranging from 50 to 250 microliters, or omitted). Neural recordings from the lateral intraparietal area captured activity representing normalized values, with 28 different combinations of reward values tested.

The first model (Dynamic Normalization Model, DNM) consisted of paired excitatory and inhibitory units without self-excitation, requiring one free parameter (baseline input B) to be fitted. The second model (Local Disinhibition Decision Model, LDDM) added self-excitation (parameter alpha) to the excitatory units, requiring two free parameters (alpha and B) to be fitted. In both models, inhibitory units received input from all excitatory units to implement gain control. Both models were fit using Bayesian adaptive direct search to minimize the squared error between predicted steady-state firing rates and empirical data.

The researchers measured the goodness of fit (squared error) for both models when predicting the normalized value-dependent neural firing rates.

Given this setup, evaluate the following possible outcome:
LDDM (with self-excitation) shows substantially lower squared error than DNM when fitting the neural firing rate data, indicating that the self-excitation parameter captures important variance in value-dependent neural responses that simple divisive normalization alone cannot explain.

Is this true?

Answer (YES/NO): NO